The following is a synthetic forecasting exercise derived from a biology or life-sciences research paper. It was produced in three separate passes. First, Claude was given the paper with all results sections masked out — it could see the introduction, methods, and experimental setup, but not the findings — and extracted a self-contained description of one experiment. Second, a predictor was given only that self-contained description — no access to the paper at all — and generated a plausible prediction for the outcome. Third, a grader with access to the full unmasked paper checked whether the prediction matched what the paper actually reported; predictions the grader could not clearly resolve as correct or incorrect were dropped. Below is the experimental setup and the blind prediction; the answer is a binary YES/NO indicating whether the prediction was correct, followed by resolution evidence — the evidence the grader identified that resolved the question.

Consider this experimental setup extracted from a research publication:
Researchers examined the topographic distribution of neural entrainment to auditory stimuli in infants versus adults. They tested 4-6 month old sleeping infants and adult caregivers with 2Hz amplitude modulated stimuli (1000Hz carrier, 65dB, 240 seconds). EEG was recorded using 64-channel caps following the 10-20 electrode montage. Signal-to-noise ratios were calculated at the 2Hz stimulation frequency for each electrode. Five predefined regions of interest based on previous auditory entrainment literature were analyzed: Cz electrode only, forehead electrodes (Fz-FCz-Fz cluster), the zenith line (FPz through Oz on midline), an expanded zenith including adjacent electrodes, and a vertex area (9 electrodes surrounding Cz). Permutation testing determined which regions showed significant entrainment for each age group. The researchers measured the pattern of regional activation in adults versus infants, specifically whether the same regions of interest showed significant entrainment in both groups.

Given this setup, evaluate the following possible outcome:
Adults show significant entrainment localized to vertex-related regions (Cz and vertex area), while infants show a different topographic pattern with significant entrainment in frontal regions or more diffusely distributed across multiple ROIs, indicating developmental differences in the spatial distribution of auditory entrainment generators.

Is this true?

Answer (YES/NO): NO